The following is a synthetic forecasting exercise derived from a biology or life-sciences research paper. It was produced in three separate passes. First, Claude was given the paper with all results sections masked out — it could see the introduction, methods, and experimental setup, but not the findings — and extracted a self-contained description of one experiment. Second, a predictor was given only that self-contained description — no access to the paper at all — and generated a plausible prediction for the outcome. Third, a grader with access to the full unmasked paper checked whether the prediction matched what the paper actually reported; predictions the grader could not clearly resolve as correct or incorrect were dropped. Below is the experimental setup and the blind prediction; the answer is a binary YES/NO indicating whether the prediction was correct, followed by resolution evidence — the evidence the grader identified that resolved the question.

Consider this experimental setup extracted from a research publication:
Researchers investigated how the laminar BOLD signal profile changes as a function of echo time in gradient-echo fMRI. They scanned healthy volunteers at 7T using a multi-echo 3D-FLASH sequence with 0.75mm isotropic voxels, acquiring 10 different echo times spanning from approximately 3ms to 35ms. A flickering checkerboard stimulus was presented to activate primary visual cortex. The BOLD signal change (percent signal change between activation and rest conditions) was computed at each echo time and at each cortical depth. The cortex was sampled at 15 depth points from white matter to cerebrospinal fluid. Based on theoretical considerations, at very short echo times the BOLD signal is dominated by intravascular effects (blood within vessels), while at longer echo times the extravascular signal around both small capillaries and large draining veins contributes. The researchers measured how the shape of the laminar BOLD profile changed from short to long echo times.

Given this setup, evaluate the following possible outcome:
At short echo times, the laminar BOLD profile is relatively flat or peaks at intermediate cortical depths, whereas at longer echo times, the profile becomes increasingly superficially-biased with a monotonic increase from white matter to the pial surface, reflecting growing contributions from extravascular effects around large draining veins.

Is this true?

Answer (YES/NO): NO